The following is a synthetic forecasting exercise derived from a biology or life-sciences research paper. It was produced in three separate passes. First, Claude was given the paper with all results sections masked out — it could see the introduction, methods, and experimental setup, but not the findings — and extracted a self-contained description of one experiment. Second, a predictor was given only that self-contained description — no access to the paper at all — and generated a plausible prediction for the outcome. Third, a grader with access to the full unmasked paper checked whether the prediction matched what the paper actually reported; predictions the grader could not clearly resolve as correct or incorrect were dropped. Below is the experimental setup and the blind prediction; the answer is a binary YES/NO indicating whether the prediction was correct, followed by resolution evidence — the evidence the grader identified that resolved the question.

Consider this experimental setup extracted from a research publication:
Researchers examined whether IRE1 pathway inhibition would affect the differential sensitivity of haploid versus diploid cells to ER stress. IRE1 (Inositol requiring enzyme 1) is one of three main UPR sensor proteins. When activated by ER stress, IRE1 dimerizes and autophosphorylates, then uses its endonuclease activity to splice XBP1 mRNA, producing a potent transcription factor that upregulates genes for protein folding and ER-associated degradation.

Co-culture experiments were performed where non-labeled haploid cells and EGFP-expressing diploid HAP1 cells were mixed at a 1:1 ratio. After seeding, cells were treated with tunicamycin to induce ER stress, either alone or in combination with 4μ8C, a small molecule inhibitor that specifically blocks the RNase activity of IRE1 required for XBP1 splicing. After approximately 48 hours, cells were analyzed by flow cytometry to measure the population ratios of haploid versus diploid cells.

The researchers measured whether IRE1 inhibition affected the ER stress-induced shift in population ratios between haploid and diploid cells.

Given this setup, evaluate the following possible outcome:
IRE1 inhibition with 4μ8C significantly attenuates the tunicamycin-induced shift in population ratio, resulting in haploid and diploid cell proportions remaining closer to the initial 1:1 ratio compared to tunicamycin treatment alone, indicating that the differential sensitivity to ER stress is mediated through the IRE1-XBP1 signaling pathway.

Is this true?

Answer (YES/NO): NO